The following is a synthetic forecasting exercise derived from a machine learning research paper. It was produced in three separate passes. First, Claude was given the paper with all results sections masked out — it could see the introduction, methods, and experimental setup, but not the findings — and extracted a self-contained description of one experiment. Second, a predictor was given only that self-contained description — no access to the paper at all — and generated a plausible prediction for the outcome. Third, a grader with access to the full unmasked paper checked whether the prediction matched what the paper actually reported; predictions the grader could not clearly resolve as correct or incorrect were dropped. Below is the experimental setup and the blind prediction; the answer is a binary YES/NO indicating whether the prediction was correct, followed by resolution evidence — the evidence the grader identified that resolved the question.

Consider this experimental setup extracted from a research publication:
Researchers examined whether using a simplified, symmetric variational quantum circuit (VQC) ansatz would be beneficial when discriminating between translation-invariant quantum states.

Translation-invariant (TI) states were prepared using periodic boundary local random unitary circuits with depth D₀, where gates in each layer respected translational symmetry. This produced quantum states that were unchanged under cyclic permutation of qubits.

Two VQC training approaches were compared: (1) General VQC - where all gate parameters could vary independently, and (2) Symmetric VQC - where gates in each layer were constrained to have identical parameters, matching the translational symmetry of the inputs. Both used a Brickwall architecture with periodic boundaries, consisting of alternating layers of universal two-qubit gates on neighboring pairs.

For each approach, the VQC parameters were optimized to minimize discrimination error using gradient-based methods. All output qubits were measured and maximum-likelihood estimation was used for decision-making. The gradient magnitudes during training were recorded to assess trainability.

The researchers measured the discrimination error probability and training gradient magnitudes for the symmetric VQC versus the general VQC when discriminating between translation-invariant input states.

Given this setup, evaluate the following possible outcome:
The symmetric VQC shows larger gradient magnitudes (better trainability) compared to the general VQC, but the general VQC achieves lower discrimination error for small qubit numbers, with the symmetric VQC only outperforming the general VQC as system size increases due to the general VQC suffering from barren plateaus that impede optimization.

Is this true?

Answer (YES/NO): NO